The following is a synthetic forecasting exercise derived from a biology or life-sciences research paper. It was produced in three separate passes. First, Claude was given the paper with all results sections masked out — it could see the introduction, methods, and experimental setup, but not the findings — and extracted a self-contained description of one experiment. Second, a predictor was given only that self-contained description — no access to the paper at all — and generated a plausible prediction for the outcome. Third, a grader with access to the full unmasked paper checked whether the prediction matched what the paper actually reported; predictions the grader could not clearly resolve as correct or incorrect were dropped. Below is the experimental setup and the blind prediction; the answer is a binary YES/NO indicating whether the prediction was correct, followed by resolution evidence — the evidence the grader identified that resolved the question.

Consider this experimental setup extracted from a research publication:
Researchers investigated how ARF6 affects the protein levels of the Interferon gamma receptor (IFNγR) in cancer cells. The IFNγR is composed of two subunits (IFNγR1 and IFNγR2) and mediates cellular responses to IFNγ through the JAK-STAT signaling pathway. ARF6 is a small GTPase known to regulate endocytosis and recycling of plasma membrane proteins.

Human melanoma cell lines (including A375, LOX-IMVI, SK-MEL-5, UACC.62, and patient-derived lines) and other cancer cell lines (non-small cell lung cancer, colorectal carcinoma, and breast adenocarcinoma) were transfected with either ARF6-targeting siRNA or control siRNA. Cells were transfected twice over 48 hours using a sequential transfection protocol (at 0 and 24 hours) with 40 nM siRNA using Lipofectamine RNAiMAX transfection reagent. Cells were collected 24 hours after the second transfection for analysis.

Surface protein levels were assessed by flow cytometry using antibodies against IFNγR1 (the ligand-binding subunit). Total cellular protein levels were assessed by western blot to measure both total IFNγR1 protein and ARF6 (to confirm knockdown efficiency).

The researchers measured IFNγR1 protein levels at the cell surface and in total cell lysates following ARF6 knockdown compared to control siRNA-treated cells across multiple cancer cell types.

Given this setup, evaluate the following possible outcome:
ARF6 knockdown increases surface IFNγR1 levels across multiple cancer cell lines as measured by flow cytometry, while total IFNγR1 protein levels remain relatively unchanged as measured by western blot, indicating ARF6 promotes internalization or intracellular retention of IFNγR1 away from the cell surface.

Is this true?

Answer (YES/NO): NO